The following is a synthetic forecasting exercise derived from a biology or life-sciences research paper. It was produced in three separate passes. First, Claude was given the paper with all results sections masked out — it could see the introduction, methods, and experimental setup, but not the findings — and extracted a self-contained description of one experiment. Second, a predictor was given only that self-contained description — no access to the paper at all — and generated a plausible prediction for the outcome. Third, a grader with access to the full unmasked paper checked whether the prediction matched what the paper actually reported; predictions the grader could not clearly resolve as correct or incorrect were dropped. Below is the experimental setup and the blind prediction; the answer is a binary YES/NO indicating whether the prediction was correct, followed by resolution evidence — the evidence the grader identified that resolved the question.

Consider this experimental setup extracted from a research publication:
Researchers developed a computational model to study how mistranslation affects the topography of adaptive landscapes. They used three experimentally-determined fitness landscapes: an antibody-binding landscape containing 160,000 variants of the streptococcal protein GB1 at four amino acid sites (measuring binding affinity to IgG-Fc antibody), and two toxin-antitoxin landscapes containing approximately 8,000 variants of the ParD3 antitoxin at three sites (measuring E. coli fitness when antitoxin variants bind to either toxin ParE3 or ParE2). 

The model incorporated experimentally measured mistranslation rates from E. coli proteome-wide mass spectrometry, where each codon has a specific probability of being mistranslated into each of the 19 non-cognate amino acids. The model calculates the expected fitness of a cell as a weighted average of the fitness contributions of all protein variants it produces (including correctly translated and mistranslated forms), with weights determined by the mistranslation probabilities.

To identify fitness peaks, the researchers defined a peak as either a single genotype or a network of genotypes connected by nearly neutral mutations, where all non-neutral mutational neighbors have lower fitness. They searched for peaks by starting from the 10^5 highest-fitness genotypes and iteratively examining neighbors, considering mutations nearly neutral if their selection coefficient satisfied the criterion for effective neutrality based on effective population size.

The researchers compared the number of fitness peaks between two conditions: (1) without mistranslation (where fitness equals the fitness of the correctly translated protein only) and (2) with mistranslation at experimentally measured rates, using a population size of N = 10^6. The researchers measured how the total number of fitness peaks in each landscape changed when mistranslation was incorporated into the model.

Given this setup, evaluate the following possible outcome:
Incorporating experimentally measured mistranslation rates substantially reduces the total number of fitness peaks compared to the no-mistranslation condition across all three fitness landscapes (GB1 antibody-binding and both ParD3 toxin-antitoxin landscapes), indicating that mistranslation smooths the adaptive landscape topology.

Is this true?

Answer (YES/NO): NO